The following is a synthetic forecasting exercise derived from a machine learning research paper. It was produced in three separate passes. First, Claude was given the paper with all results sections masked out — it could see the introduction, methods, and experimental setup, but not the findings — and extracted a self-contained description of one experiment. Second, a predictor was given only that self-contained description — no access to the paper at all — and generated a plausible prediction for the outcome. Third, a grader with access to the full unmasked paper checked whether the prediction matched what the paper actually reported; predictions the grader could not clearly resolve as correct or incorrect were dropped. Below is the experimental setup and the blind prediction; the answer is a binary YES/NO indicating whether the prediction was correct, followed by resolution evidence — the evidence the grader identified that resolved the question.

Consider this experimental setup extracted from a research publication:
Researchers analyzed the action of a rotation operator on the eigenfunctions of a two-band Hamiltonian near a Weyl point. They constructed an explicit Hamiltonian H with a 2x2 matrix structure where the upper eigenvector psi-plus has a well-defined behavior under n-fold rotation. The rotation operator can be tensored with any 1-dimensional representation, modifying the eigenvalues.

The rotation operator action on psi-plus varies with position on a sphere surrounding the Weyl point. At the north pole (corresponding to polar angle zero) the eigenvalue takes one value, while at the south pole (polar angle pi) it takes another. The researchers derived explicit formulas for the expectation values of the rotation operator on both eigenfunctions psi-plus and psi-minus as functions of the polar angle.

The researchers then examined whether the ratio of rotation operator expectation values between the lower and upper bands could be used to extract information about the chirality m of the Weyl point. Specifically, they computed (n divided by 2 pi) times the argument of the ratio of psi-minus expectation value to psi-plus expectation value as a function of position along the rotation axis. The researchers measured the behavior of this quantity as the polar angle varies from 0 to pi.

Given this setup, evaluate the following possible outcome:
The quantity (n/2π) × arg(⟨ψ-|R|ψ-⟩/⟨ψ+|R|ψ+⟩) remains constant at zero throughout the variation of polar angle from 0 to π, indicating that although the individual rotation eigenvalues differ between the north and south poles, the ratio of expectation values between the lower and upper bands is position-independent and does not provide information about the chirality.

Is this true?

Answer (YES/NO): NO